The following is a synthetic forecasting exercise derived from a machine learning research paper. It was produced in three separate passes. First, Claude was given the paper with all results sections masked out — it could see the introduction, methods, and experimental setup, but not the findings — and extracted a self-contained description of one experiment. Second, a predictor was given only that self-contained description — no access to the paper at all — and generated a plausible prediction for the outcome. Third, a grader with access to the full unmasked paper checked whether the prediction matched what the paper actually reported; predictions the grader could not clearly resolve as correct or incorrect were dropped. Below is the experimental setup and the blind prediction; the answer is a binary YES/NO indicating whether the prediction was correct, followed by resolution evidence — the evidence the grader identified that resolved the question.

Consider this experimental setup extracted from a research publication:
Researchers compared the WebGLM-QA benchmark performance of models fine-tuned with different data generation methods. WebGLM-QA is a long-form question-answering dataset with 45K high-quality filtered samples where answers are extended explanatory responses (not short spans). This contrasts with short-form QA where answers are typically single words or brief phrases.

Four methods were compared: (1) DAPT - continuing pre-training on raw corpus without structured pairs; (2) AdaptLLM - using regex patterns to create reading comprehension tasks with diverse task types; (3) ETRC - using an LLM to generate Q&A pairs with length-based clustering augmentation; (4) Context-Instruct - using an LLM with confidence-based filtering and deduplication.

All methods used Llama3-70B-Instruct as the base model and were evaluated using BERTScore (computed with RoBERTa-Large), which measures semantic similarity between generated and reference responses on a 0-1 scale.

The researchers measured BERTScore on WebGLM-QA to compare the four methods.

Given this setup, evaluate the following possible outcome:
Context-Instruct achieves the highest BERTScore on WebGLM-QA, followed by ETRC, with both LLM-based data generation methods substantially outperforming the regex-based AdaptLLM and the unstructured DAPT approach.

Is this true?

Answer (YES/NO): NO